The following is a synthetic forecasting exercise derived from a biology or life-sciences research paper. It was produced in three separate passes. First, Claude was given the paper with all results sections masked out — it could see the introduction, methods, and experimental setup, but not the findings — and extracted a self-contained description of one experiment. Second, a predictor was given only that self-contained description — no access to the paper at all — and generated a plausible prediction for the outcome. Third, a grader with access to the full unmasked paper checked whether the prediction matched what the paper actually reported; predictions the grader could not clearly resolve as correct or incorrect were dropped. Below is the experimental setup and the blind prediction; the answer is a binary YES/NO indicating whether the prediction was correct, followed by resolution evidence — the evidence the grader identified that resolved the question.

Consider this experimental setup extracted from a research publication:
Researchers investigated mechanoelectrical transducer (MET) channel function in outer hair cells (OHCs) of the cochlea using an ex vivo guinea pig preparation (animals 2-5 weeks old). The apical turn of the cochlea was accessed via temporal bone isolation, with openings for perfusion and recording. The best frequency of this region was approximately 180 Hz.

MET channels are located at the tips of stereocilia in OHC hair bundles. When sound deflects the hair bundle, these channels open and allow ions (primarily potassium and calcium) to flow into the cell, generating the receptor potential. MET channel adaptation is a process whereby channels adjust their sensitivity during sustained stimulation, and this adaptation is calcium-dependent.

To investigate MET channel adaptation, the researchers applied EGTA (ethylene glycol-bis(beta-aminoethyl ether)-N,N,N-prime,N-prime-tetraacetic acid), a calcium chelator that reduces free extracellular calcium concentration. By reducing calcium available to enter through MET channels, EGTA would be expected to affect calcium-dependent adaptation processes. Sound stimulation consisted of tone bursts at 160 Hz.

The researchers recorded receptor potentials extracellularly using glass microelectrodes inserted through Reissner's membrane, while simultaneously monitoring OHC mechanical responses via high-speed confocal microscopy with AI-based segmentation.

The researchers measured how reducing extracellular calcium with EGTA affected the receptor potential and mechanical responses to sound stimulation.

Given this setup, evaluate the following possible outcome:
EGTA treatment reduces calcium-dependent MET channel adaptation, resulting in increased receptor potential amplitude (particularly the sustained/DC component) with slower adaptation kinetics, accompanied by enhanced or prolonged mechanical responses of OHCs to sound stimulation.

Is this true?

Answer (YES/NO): NO